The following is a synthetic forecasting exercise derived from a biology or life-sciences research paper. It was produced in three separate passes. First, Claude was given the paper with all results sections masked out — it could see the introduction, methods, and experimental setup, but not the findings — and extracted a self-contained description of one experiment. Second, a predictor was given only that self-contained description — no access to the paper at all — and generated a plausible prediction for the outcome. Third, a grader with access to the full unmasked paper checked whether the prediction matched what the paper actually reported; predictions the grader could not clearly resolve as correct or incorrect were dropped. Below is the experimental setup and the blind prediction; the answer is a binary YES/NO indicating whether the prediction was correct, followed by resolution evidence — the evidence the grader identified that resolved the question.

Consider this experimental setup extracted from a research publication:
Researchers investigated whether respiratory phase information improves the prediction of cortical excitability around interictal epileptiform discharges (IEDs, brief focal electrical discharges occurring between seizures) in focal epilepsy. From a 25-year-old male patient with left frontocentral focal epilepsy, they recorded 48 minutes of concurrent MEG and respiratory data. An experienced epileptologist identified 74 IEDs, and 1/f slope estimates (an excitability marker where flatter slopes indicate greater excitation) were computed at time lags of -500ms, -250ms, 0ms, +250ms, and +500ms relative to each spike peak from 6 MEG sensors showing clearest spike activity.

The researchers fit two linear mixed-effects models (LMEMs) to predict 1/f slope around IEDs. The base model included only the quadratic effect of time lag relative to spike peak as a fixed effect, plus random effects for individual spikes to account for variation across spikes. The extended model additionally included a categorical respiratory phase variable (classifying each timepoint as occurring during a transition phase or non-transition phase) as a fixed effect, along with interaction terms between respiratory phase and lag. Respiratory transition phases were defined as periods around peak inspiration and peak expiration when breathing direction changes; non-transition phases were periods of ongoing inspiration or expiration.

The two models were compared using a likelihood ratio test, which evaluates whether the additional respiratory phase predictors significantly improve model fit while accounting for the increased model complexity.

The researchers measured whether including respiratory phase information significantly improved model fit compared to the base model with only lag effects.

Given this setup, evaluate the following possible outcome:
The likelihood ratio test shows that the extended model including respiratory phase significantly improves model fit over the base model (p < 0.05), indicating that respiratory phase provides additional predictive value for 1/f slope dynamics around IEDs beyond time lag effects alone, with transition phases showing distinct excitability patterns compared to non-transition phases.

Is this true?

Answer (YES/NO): YES